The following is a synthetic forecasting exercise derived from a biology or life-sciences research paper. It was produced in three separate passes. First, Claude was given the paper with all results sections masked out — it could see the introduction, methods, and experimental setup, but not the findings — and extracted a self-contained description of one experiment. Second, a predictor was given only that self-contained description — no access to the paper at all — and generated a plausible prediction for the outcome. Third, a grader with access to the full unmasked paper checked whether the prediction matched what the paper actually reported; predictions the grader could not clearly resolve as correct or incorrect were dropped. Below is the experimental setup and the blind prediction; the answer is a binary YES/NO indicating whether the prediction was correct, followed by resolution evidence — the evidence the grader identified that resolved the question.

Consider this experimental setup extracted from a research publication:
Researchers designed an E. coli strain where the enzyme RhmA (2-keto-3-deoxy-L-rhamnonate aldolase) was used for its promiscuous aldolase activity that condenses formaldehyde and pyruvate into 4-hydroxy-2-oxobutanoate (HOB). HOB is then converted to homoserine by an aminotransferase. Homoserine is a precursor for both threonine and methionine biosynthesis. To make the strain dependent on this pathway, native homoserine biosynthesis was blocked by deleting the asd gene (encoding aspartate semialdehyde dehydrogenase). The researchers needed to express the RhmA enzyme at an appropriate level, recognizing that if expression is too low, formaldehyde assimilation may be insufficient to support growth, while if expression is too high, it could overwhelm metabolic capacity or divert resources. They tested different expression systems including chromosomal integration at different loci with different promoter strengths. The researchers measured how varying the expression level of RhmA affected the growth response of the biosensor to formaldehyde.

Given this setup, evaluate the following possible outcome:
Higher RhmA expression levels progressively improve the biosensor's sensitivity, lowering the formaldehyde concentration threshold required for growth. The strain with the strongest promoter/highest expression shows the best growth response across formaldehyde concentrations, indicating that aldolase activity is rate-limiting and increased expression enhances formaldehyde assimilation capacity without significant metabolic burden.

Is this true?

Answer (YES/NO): YES